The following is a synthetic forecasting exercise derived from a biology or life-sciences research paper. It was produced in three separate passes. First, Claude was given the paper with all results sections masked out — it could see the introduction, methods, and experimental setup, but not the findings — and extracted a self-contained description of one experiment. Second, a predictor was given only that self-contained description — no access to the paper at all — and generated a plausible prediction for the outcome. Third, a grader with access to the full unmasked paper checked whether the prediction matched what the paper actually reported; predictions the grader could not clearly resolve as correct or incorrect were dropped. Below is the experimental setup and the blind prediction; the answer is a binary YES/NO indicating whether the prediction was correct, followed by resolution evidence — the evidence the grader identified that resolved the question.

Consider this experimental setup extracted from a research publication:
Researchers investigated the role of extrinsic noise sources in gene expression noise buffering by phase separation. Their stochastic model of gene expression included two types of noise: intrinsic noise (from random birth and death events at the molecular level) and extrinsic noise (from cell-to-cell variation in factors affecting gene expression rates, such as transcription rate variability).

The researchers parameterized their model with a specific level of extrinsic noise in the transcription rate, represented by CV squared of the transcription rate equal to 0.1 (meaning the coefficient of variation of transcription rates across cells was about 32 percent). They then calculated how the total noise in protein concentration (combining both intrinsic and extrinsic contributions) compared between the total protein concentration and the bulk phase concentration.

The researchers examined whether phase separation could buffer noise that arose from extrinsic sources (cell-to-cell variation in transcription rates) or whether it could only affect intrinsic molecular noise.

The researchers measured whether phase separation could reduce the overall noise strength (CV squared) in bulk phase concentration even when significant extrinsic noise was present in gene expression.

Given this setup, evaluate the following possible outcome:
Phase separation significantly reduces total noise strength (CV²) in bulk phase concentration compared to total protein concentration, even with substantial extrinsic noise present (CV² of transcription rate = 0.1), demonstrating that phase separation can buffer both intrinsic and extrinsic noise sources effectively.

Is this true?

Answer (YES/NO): YES